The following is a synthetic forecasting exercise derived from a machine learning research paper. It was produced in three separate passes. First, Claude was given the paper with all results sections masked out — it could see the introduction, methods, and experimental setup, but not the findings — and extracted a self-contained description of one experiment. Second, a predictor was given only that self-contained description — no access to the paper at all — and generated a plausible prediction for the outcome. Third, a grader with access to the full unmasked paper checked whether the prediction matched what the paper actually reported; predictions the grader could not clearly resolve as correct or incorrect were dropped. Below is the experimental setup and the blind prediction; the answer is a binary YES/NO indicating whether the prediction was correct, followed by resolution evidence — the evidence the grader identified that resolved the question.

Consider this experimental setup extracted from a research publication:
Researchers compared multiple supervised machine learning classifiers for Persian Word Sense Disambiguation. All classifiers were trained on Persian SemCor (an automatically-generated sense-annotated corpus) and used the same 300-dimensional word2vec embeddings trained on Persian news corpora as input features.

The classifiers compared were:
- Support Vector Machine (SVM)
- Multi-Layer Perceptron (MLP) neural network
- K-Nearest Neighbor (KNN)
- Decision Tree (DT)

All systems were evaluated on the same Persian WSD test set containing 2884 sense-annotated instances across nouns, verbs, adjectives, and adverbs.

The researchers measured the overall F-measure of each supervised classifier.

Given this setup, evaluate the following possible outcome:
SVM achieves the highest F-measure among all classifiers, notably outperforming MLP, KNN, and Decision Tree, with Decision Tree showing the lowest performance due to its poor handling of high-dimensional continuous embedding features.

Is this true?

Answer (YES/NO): NO